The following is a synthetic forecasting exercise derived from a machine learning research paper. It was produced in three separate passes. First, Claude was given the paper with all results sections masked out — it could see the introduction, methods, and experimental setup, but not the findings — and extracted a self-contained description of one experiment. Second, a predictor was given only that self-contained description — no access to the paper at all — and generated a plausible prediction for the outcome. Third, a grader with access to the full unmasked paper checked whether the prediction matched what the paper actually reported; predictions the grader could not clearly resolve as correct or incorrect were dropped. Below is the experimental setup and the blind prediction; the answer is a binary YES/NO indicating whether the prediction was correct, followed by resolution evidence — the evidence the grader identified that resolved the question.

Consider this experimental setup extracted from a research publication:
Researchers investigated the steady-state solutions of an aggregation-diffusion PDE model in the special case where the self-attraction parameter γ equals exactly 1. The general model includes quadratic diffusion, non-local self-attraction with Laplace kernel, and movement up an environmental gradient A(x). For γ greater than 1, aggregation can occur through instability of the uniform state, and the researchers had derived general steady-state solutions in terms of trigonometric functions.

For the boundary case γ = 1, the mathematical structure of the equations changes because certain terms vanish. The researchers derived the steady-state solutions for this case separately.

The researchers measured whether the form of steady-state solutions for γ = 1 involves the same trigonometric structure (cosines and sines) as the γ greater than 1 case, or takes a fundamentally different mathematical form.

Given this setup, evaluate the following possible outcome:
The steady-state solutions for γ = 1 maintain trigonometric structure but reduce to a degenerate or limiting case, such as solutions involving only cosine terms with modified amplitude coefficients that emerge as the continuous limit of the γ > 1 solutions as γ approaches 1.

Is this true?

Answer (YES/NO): NO